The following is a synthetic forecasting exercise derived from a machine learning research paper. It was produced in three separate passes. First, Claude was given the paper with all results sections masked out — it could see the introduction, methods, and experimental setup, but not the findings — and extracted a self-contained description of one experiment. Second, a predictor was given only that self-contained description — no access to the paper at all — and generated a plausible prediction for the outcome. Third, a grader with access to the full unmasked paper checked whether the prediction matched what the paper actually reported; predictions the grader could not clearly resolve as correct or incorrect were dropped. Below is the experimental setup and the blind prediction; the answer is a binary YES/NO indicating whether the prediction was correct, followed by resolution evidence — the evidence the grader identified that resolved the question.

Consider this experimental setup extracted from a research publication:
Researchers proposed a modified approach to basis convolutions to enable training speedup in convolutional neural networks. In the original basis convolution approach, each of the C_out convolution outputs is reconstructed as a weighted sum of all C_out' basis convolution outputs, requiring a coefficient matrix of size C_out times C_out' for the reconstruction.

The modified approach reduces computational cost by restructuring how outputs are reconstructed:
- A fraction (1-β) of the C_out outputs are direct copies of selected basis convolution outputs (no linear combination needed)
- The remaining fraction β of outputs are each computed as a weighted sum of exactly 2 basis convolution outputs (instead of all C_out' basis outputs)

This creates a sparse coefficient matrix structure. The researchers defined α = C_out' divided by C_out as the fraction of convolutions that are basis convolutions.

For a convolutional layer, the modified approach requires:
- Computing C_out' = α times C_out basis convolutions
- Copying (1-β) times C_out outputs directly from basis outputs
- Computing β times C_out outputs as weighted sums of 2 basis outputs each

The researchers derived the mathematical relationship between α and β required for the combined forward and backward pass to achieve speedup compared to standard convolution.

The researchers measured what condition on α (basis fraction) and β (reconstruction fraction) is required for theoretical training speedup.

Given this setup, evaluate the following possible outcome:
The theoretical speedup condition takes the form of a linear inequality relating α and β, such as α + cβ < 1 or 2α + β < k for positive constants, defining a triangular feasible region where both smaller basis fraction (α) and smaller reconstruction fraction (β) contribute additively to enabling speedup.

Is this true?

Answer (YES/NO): YES